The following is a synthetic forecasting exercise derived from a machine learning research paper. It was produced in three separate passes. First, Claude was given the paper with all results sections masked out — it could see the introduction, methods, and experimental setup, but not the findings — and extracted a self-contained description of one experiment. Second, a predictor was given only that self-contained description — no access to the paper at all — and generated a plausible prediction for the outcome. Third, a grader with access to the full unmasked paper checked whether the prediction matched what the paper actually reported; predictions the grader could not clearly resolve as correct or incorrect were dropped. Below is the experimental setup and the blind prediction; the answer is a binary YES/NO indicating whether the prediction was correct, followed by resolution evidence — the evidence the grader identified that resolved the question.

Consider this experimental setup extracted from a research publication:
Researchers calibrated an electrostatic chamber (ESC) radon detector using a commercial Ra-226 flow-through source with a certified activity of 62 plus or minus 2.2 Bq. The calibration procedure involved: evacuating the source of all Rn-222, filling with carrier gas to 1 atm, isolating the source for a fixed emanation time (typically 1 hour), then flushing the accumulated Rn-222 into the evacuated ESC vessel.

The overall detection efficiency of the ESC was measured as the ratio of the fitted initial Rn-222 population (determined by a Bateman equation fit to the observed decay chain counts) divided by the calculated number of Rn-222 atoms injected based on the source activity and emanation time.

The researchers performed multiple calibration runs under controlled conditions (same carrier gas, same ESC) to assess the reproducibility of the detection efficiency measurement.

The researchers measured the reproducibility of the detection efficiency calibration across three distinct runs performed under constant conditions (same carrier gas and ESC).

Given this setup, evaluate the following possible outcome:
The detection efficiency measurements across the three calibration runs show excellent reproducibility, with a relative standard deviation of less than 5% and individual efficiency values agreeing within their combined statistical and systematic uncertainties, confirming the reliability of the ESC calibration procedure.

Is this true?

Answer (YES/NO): YES